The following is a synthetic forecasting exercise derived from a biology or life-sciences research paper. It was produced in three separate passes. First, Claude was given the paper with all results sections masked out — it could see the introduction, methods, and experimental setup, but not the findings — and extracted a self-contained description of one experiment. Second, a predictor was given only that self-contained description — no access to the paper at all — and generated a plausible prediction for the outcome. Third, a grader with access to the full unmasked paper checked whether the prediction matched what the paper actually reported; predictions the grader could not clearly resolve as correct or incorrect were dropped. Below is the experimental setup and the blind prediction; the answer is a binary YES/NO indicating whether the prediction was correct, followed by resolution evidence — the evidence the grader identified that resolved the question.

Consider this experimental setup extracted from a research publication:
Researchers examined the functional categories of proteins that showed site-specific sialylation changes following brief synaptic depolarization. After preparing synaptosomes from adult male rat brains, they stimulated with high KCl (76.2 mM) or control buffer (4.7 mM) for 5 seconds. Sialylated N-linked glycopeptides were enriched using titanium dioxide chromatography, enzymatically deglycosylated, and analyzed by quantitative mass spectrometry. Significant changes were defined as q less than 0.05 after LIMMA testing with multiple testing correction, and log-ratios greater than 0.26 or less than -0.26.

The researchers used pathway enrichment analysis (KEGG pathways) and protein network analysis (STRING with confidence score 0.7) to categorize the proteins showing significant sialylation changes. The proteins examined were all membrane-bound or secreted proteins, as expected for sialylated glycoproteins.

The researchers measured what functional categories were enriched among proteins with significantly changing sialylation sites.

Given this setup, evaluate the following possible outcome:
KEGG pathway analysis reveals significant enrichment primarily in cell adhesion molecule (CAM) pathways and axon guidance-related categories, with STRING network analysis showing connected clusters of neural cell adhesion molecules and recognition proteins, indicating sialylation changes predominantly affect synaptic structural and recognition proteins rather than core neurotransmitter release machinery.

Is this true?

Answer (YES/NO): NO